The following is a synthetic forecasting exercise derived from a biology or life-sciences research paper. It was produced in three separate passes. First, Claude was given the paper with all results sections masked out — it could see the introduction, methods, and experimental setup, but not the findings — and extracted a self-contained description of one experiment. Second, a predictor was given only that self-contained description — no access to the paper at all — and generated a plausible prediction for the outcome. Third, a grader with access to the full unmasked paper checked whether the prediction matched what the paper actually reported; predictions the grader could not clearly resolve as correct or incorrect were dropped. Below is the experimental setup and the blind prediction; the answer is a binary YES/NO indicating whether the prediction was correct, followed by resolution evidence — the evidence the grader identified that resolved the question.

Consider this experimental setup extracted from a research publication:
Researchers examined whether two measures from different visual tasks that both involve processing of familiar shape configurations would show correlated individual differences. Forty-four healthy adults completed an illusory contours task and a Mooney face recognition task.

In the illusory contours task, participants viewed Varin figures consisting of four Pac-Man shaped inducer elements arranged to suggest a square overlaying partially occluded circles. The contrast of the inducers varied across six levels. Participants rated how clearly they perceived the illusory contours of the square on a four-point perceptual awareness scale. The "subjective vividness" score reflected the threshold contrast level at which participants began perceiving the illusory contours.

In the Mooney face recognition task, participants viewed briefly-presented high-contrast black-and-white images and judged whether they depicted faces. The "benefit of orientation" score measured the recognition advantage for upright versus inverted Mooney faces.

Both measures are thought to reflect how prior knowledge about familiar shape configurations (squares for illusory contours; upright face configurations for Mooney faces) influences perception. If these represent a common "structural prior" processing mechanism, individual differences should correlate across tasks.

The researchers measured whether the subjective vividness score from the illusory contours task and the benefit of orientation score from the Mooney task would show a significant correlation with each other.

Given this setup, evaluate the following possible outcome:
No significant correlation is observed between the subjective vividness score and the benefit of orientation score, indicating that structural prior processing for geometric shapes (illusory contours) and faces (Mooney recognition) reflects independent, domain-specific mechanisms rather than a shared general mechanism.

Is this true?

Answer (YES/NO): NO